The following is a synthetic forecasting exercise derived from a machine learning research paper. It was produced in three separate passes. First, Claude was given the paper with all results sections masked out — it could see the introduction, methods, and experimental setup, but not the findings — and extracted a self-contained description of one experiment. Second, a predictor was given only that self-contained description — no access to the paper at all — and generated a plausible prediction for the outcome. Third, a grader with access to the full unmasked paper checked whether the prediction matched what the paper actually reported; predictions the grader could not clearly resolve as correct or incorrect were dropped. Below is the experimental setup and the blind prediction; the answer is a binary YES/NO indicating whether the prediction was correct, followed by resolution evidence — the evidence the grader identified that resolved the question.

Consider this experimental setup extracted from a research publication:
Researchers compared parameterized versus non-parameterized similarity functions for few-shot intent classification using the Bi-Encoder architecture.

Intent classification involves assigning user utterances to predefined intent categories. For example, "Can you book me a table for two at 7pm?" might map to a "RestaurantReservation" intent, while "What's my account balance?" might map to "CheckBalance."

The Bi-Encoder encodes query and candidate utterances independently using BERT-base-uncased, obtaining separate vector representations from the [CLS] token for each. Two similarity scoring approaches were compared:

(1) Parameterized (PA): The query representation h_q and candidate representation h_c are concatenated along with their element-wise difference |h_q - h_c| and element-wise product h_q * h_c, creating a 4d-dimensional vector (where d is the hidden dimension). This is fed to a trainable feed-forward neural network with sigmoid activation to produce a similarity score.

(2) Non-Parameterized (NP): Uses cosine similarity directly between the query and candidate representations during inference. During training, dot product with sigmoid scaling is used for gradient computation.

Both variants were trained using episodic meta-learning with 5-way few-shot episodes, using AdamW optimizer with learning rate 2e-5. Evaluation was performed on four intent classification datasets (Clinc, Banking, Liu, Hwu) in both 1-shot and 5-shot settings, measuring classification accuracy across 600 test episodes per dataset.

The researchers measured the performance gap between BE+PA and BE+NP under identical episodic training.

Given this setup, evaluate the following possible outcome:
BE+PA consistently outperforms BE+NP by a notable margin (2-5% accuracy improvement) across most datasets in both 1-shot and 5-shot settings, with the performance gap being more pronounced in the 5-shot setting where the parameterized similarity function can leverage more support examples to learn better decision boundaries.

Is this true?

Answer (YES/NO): NO